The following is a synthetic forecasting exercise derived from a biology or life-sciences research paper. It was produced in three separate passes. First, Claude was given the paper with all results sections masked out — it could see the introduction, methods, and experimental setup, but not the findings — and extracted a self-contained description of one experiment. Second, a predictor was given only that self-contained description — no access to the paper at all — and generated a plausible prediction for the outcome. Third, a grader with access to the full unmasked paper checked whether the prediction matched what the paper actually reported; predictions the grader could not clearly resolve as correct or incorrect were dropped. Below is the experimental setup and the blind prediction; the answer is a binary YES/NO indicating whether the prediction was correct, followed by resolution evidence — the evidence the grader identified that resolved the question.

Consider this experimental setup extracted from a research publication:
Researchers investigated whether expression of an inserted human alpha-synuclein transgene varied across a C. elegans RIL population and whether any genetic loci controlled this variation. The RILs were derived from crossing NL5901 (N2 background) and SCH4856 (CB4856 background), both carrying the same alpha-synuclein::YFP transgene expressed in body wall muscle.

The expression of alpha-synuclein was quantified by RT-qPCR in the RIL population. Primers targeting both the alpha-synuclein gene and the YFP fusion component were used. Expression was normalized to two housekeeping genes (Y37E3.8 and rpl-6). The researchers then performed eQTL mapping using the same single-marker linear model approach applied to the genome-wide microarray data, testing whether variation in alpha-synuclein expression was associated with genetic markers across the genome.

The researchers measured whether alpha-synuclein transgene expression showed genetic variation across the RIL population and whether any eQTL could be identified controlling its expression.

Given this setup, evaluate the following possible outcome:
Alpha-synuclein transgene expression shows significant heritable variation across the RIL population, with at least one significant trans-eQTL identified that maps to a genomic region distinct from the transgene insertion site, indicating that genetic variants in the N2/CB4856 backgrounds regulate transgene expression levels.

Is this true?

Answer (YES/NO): NO